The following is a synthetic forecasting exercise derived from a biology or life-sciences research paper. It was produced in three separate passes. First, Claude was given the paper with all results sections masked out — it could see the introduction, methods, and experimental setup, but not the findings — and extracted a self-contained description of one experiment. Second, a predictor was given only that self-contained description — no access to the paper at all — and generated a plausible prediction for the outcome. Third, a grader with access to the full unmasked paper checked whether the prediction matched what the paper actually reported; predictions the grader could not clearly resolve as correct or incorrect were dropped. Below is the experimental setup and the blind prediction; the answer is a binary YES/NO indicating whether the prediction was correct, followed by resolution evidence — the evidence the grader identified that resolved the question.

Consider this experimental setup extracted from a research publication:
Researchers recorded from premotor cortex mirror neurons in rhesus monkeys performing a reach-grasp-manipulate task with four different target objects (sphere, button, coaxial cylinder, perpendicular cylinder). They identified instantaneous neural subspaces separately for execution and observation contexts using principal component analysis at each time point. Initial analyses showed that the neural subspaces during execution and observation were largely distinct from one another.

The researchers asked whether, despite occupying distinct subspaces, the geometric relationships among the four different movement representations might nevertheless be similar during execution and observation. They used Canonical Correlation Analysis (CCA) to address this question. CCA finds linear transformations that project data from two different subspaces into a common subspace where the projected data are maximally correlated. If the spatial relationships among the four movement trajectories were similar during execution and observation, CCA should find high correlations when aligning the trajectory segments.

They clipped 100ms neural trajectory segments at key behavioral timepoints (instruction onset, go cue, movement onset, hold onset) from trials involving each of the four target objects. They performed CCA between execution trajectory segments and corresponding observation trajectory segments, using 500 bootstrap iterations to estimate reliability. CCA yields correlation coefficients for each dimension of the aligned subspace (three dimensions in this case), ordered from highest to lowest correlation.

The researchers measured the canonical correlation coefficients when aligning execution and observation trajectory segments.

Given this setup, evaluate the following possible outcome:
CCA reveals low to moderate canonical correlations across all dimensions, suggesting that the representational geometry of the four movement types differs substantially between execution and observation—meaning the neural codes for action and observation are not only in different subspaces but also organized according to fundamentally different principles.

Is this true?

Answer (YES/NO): NO